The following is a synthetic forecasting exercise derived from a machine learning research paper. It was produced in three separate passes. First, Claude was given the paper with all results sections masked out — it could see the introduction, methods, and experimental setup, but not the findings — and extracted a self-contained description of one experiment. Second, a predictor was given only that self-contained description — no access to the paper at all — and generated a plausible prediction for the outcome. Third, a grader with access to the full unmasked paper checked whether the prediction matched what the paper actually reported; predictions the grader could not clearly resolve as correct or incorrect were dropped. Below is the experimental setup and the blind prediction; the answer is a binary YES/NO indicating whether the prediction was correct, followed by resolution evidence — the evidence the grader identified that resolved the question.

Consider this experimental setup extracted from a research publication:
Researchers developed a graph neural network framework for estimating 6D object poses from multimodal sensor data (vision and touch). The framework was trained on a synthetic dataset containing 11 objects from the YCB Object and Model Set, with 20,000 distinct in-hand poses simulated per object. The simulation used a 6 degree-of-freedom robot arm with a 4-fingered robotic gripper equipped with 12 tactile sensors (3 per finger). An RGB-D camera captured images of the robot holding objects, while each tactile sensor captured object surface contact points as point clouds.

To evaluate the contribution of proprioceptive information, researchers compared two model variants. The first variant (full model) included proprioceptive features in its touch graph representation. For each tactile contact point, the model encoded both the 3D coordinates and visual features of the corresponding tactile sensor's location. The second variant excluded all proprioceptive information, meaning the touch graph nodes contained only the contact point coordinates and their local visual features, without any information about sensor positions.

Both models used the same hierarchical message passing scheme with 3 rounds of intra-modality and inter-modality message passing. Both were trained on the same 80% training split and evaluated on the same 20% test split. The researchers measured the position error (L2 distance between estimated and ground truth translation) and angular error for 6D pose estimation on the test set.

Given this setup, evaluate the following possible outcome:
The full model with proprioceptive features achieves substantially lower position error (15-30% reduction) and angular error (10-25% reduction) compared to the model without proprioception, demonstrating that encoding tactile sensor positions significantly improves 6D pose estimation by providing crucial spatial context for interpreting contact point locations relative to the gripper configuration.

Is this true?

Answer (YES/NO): YES